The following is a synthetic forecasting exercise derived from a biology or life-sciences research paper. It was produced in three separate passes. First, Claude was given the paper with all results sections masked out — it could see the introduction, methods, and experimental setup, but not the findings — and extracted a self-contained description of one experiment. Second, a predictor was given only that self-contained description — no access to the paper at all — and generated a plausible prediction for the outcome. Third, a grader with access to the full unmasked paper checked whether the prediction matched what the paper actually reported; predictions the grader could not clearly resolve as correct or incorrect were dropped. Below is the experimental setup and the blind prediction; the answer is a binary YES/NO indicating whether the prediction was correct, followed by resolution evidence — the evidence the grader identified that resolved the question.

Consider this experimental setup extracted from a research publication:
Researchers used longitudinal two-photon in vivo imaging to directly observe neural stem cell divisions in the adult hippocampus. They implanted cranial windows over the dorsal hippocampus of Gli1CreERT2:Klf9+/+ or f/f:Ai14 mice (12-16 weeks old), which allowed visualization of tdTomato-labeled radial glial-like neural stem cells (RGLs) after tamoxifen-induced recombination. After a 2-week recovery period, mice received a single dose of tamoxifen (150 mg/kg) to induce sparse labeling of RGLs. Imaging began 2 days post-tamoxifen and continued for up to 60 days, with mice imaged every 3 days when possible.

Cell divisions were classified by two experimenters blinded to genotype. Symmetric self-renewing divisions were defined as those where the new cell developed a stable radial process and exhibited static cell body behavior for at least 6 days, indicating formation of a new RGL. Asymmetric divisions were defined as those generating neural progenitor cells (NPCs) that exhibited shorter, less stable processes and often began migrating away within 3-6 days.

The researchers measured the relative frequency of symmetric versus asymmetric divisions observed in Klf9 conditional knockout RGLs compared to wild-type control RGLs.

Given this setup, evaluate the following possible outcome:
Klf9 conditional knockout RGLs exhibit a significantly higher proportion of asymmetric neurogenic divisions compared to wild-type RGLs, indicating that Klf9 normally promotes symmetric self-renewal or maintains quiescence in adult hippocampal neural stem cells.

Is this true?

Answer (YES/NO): NO